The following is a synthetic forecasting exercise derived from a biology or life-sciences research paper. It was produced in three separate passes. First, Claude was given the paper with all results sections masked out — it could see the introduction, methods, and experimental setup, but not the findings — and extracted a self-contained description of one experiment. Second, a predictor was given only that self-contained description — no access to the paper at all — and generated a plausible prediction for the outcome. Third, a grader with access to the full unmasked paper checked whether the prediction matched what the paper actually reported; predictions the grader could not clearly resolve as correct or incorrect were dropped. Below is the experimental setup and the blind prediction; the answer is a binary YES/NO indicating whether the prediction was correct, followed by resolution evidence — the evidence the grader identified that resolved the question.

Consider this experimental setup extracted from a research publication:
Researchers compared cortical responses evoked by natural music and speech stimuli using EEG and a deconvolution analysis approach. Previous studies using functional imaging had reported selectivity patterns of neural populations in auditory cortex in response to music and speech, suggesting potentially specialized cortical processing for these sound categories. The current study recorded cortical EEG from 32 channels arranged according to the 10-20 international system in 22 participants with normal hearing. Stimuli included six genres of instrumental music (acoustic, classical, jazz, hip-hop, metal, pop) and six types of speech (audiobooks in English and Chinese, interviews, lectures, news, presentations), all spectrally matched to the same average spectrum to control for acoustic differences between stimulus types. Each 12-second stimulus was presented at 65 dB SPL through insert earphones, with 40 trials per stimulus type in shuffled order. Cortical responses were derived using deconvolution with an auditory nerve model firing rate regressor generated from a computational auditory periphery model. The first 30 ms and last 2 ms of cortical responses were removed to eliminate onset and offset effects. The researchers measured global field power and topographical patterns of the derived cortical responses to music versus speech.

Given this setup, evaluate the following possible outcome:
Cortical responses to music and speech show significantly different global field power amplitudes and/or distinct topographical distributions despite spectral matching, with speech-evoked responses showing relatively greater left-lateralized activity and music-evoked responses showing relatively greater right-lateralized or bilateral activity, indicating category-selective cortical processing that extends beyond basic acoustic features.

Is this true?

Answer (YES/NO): NO